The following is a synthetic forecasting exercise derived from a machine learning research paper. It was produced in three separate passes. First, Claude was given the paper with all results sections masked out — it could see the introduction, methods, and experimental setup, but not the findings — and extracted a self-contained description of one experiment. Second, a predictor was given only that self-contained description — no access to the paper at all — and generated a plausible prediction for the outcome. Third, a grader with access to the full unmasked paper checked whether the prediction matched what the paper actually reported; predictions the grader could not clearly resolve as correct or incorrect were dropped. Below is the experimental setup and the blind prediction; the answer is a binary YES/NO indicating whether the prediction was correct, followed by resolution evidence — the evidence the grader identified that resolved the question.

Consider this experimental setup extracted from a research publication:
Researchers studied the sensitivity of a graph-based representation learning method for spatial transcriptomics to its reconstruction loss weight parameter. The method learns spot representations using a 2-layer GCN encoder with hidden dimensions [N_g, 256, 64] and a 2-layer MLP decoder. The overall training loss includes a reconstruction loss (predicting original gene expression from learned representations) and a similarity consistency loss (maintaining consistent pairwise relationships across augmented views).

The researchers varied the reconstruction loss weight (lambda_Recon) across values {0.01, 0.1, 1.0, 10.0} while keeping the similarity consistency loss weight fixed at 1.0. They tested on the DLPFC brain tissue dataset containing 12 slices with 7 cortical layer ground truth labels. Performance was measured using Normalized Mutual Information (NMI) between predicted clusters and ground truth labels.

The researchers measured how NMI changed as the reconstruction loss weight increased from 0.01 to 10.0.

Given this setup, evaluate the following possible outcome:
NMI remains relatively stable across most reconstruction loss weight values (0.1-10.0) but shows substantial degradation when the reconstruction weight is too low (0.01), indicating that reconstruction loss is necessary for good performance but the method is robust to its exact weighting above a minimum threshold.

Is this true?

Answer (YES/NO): NO